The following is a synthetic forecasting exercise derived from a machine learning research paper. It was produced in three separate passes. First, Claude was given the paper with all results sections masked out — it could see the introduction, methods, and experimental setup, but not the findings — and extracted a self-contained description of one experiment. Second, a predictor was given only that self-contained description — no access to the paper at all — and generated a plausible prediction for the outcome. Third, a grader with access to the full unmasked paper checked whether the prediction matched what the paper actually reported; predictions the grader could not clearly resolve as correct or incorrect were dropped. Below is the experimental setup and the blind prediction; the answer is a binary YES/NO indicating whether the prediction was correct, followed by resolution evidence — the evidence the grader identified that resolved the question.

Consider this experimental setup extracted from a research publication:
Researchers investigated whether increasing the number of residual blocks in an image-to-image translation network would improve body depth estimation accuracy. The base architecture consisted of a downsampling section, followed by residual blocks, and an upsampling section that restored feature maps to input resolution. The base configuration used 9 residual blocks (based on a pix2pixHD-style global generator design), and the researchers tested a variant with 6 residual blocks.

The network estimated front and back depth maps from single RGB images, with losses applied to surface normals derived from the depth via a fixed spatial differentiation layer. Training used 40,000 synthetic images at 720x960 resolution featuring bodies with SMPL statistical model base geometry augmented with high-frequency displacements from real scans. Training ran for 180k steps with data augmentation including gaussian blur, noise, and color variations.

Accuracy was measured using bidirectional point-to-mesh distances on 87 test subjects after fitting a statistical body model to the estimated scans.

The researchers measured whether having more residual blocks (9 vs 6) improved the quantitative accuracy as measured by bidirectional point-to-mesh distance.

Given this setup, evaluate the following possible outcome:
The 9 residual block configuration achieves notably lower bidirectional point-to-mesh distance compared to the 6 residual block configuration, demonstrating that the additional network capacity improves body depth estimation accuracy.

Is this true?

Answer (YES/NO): NO